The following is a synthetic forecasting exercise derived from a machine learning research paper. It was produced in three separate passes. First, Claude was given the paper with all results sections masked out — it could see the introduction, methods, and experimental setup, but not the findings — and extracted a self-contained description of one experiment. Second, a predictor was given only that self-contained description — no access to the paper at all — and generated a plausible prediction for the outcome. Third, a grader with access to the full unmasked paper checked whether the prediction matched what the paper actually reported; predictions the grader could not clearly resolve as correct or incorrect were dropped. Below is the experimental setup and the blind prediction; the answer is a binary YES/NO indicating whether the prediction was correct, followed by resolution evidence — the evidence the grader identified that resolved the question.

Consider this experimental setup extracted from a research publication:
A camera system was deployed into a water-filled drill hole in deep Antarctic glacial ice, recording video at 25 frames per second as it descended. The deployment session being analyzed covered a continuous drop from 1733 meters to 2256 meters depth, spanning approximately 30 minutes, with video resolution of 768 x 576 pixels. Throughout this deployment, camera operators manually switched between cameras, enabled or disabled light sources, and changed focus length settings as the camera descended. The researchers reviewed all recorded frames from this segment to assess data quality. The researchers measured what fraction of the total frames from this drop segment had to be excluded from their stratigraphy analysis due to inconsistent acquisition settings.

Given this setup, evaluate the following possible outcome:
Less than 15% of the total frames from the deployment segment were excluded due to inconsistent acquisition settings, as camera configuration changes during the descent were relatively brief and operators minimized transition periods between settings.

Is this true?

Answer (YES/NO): NO